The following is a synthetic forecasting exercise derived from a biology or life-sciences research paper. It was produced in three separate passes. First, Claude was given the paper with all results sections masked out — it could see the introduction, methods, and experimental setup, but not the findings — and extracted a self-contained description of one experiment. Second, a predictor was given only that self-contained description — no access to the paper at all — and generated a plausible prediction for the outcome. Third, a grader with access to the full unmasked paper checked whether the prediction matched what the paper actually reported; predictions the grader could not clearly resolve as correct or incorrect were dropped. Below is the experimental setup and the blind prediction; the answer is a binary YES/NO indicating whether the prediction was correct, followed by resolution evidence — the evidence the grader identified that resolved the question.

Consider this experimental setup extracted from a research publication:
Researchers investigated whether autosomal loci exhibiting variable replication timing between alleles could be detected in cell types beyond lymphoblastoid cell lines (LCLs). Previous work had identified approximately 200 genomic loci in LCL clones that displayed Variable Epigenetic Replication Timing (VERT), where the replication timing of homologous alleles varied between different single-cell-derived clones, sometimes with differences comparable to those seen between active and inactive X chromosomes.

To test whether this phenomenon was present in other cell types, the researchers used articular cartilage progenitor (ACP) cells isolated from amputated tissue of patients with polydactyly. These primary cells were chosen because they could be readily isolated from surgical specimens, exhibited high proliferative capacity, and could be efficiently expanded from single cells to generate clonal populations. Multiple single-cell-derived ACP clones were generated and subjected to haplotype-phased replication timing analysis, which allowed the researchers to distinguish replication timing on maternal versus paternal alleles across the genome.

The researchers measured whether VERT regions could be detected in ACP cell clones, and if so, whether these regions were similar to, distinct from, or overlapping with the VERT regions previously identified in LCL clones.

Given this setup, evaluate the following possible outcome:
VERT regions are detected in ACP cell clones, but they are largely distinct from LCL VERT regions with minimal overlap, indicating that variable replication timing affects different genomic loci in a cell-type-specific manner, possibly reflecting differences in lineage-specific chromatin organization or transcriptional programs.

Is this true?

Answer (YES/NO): YES